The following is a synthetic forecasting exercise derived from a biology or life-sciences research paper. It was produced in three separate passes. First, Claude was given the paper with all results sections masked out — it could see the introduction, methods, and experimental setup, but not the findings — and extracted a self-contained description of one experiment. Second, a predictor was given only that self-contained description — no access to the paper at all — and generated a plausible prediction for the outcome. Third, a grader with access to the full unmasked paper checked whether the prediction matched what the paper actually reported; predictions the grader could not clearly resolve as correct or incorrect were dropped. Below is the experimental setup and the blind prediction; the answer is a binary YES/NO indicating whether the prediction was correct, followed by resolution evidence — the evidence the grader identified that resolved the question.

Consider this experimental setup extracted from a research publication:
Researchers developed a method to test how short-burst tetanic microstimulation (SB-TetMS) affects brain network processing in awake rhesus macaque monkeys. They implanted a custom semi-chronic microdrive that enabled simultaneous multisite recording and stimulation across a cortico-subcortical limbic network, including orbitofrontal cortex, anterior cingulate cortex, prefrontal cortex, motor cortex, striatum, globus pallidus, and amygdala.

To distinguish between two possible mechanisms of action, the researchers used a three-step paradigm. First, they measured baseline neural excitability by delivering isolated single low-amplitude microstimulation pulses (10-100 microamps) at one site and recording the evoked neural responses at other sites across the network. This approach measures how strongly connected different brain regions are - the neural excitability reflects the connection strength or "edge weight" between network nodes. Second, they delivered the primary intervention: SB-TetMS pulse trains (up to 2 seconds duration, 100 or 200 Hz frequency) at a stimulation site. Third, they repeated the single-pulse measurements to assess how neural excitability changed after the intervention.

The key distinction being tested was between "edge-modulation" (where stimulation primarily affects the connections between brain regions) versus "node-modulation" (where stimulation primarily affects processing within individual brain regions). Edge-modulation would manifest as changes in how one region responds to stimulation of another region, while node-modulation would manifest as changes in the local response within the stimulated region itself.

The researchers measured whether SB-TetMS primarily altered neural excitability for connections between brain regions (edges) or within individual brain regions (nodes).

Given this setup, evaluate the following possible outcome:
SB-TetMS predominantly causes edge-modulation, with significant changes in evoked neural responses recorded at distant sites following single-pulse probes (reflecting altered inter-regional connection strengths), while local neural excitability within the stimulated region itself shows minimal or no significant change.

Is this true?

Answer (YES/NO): YES